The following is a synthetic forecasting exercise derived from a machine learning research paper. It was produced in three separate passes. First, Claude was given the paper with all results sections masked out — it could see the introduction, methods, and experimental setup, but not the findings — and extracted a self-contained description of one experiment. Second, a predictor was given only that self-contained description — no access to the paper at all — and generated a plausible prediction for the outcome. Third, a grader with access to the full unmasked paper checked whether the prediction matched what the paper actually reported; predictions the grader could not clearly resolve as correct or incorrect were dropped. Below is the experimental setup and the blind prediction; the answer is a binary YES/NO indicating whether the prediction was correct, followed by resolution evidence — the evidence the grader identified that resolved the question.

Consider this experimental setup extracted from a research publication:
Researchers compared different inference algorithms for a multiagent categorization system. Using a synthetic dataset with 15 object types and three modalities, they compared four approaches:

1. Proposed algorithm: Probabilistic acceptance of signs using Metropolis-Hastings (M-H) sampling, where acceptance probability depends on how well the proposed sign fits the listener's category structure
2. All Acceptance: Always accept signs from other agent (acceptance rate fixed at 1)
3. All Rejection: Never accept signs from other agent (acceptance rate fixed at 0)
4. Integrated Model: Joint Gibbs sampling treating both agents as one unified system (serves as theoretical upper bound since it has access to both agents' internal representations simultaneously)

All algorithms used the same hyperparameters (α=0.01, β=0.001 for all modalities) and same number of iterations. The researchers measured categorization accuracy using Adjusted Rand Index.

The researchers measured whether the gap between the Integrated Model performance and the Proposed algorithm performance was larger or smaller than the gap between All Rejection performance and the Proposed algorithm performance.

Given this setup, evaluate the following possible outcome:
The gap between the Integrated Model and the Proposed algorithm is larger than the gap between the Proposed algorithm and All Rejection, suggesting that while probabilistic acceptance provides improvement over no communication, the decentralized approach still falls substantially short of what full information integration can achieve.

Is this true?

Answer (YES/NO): NO